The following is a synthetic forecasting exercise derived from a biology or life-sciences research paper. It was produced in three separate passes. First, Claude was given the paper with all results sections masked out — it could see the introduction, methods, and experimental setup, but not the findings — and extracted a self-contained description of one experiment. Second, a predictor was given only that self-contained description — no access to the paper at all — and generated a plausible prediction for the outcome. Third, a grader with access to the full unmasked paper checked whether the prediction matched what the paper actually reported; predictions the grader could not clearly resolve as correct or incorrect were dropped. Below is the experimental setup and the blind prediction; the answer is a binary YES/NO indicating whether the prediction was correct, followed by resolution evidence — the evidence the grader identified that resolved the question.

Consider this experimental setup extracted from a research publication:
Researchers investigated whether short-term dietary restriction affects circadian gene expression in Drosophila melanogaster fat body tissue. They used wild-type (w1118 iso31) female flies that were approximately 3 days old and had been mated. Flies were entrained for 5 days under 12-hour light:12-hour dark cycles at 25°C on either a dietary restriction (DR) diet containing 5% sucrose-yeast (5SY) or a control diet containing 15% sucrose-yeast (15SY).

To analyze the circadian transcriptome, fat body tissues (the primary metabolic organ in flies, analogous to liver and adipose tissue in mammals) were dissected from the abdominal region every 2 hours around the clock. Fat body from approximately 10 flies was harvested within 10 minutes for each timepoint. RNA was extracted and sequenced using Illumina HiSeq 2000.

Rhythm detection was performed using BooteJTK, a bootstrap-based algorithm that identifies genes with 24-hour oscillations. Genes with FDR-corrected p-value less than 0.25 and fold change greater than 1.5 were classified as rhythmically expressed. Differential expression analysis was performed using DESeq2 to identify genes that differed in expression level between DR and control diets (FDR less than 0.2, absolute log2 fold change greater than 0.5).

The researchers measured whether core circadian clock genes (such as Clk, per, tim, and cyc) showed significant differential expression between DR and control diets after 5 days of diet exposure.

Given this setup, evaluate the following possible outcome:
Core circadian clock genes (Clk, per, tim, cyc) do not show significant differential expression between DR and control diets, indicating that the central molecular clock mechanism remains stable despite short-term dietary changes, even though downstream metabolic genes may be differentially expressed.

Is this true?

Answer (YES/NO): YES